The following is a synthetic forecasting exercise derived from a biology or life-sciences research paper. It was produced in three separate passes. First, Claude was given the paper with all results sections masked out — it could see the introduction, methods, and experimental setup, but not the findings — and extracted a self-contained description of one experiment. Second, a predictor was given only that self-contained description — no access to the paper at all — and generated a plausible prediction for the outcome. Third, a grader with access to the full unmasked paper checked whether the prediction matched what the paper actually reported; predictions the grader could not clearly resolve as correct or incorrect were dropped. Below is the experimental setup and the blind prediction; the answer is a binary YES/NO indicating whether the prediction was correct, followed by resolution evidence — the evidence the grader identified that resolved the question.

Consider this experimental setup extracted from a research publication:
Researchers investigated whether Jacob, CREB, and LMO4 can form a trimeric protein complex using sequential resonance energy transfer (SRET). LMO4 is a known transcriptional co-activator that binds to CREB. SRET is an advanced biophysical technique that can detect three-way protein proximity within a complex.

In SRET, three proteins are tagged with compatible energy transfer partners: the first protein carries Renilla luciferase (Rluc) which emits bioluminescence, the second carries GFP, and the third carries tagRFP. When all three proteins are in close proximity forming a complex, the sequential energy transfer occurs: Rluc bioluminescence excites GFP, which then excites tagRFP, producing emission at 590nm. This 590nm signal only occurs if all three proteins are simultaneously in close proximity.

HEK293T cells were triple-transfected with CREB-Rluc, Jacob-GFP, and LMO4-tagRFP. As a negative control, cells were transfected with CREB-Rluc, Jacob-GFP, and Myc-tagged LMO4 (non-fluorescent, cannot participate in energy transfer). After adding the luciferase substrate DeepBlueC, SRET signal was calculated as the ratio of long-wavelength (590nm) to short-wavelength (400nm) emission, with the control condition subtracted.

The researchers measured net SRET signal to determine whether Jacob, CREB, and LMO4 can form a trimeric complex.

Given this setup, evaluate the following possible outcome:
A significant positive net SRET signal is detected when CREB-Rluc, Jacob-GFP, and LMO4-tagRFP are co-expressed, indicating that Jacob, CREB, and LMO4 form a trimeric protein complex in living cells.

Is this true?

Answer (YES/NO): YES